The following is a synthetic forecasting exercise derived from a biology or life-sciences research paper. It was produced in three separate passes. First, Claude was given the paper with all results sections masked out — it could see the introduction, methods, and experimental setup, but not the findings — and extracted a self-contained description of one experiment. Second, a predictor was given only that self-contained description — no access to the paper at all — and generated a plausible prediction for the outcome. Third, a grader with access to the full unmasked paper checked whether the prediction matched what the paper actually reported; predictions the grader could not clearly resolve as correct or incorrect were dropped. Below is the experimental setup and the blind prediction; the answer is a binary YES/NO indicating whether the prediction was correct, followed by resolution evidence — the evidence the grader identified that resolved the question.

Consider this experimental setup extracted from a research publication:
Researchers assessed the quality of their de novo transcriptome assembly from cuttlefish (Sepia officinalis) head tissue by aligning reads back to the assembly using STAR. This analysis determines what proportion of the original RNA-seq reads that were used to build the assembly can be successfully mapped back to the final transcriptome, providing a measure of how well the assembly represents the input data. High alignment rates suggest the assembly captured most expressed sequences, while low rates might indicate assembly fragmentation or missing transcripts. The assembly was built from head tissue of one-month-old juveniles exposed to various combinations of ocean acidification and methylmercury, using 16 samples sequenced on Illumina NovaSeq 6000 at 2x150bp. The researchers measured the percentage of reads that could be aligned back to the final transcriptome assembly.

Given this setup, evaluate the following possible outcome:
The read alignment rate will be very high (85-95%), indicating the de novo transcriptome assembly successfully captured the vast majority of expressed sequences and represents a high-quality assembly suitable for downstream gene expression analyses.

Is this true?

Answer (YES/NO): NO